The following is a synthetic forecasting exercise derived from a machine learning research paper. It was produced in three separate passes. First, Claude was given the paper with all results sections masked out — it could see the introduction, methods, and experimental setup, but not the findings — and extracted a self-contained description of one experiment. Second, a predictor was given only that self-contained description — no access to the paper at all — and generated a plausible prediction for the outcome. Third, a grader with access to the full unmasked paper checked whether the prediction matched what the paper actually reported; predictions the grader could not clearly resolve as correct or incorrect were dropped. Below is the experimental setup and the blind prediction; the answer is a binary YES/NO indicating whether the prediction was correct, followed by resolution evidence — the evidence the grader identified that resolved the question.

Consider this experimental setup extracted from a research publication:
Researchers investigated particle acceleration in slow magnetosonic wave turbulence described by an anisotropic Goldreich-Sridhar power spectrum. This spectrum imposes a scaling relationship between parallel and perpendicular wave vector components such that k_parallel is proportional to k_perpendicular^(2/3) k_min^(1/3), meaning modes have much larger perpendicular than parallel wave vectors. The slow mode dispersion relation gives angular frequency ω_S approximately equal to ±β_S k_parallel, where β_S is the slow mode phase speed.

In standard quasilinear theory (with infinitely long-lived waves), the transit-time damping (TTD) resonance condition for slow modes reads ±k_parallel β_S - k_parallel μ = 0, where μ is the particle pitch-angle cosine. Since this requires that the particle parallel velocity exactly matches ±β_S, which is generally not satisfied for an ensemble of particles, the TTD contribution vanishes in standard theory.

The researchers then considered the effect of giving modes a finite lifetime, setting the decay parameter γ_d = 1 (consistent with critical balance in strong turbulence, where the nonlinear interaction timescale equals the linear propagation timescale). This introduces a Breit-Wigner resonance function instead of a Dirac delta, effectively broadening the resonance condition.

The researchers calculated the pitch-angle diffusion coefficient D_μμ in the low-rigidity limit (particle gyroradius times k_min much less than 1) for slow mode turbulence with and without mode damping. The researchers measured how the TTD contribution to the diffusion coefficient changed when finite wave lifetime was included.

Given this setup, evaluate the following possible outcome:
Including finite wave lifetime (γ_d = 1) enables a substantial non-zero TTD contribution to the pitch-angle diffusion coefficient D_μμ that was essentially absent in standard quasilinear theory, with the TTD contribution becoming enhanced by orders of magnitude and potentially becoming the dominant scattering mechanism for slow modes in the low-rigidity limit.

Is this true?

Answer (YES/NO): YES